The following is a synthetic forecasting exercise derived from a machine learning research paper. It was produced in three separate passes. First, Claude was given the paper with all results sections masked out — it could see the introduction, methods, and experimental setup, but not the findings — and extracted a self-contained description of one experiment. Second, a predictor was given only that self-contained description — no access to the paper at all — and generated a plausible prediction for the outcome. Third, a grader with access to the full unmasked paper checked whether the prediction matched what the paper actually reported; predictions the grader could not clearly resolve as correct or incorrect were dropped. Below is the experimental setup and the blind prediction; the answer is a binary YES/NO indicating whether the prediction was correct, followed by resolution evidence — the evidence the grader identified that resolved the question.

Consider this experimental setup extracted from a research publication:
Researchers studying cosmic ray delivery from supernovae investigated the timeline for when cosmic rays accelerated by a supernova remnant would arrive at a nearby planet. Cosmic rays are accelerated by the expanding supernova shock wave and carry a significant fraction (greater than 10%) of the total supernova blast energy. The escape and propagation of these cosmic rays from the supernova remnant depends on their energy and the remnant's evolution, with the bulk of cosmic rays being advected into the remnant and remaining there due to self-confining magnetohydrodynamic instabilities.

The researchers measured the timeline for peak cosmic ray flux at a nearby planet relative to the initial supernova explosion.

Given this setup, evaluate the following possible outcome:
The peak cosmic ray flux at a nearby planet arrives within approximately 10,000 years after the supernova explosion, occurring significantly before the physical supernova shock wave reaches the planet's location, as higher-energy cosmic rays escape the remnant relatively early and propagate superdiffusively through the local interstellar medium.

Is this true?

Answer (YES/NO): NO